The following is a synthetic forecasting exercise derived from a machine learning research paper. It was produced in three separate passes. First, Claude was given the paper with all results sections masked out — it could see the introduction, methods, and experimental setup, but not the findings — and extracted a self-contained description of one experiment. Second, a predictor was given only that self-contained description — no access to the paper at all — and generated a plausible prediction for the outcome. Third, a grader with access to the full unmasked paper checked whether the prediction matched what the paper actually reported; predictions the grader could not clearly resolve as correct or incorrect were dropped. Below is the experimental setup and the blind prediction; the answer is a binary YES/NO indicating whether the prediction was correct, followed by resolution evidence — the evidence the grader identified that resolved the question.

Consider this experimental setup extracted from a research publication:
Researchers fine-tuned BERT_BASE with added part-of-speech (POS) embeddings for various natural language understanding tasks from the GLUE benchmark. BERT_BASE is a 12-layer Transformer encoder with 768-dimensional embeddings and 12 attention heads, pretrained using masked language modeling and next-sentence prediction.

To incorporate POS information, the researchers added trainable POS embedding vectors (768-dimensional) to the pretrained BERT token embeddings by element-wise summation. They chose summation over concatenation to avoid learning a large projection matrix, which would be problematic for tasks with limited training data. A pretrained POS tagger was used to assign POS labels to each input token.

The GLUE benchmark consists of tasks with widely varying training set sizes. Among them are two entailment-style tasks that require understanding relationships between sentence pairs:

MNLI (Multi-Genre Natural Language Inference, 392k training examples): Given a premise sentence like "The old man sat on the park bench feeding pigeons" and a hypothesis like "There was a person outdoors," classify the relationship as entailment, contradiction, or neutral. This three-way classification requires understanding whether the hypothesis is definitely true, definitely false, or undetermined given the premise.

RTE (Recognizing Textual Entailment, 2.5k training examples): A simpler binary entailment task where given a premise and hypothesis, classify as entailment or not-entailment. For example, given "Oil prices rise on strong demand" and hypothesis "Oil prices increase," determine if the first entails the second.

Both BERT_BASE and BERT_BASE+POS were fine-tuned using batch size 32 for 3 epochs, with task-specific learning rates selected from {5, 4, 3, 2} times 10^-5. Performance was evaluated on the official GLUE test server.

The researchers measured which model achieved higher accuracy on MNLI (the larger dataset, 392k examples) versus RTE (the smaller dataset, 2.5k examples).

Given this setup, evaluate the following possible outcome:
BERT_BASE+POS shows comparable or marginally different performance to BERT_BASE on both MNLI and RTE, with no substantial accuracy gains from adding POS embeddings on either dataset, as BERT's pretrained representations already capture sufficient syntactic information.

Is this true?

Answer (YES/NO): NO